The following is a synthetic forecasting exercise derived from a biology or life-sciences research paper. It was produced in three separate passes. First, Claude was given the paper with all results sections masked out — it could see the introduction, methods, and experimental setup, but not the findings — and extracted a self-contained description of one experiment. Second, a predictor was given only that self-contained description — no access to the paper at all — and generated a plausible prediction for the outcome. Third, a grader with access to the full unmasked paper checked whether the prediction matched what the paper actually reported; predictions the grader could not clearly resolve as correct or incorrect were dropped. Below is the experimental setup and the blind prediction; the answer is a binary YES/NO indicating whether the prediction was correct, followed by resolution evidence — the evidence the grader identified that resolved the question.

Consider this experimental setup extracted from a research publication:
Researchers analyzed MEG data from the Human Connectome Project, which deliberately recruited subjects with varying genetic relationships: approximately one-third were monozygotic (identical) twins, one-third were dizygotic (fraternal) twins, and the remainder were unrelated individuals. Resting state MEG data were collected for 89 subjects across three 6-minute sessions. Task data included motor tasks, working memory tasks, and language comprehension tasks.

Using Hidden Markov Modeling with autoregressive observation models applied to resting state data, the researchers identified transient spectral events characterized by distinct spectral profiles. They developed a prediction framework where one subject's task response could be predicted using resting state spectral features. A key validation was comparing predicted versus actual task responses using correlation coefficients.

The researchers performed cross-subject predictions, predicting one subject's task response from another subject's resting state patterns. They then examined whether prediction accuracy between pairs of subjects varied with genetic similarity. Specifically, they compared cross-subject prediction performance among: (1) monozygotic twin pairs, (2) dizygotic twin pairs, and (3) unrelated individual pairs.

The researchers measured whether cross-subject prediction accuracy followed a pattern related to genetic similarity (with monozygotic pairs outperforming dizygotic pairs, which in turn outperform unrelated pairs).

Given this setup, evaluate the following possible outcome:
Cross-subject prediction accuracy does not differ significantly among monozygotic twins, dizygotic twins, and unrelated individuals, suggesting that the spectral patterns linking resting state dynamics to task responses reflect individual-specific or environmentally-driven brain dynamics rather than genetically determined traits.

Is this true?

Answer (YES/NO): NO